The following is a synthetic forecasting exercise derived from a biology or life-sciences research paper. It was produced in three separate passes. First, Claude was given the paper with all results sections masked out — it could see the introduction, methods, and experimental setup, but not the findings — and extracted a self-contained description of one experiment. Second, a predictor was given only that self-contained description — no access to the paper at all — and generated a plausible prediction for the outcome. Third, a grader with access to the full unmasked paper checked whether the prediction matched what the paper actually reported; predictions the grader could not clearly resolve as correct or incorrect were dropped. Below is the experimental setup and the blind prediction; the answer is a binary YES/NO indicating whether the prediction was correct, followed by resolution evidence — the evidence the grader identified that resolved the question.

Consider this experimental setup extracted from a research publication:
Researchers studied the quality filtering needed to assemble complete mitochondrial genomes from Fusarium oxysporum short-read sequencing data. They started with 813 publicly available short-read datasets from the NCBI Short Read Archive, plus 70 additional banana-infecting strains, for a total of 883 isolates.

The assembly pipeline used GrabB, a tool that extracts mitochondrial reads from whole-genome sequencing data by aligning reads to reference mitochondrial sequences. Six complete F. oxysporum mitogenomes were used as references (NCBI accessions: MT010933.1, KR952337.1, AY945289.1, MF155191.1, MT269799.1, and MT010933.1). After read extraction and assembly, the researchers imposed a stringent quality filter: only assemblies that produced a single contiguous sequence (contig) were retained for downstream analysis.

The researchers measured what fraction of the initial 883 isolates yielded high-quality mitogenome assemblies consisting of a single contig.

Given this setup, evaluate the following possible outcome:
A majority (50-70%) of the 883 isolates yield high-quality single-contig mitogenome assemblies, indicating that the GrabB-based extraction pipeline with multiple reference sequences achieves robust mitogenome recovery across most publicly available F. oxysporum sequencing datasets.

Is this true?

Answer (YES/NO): YES